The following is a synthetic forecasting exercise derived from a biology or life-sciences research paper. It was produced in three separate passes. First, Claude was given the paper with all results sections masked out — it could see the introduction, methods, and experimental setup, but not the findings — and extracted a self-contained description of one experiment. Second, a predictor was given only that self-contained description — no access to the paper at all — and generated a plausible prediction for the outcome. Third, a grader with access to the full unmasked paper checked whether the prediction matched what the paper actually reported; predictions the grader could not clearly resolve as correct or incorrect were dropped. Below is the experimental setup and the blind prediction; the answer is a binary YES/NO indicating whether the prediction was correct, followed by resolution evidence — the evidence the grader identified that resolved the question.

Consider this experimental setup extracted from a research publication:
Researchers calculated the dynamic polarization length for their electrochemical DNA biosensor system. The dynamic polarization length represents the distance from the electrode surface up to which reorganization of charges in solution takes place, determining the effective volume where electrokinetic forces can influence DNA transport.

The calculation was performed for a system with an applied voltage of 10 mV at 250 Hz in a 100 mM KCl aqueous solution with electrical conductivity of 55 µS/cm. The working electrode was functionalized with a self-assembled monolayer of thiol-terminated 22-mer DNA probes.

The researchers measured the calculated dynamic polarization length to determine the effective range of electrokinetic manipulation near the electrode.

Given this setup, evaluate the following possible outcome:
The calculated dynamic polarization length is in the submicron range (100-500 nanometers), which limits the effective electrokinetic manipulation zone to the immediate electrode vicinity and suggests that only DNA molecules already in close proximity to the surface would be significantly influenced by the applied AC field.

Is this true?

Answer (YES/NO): NO